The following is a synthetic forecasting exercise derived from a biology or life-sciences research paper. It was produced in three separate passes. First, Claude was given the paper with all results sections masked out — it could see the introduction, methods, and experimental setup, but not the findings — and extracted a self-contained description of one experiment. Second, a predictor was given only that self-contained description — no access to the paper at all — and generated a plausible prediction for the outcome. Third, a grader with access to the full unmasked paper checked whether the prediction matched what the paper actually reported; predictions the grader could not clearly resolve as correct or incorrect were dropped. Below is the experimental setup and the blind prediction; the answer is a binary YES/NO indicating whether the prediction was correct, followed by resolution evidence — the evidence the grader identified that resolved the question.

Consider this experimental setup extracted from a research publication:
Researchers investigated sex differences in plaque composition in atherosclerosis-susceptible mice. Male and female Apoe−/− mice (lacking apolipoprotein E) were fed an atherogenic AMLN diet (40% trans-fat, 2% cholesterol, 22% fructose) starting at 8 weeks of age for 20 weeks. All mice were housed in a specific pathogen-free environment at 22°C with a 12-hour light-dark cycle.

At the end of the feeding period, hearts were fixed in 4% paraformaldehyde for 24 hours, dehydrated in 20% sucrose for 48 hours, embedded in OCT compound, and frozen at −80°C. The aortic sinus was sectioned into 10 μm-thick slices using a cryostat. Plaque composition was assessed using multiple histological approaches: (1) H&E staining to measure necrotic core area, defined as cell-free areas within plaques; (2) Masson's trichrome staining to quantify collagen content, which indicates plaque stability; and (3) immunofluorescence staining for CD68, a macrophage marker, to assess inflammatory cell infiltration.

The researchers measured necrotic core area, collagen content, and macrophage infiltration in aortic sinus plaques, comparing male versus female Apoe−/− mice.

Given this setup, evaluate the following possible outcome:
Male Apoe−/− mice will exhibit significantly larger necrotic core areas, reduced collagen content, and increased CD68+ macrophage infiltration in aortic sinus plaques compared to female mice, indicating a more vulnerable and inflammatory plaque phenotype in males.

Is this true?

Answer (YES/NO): NO